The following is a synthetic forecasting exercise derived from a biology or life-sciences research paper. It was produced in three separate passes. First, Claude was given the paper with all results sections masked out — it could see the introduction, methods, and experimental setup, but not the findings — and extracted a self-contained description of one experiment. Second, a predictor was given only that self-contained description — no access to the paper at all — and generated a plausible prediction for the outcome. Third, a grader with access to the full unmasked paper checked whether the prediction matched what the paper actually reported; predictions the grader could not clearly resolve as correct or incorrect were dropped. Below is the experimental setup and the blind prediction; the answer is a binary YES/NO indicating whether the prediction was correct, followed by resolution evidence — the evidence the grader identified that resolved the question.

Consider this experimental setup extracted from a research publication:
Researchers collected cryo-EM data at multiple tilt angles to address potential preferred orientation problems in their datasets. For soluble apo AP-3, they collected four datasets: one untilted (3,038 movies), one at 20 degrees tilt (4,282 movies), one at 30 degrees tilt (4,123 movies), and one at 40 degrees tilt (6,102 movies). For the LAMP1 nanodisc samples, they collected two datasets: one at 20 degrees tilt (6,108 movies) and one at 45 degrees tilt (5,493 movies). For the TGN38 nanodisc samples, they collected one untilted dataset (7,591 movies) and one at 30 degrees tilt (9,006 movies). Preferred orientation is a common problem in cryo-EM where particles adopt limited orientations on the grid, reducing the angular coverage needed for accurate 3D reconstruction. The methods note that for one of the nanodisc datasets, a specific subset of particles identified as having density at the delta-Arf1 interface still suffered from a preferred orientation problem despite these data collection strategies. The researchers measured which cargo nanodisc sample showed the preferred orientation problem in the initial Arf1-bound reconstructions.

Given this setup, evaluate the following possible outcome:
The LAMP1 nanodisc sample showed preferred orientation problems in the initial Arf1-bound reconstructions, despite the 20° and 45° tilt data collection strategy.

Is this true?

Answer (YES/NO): NO